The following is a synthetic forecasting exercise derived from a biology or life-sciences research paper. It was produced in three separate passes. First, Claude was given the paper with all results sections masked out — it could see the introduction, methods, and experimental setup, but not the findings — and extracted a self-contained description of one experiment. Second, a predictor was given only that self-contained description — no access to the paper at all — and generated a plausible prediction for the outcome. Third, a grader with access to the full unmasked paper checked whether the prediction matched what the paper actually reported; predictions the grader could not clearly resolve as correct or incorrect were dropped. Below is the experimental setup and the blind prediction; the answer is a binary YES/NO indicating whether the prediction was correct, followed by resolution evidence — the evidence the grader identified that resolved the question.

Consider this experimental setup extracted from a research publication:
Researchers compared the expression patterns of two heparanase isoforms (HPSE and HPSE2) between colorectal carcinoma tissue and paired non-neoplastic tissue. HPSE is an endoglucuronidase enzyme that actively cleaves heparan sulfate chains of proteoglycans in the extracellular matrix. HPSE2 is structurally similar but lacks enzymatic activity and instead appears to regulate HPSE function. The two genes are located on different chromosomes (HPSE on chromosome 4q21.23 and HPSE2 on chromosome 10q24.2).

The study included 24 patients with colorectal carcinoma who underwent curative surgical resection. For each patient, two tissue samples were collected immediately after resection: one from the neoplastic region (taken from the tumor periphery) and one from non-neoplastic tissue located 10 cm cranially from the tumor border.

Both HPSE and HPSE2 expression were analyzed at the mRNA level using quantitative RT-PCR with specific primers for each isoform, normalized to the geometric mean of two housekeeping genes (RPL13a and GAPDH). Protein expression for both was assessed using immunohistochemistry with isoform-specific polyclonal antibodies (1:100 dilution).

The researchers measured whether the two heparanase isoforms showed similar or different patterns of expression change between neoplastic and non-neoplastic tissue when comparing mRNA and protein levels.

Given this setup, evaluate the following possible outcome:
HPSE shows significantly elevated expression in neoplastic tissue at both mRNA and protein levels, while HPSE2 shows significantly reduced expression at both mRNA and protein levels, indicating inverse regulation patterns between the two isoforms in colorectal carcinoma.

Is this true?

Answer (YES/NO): NO